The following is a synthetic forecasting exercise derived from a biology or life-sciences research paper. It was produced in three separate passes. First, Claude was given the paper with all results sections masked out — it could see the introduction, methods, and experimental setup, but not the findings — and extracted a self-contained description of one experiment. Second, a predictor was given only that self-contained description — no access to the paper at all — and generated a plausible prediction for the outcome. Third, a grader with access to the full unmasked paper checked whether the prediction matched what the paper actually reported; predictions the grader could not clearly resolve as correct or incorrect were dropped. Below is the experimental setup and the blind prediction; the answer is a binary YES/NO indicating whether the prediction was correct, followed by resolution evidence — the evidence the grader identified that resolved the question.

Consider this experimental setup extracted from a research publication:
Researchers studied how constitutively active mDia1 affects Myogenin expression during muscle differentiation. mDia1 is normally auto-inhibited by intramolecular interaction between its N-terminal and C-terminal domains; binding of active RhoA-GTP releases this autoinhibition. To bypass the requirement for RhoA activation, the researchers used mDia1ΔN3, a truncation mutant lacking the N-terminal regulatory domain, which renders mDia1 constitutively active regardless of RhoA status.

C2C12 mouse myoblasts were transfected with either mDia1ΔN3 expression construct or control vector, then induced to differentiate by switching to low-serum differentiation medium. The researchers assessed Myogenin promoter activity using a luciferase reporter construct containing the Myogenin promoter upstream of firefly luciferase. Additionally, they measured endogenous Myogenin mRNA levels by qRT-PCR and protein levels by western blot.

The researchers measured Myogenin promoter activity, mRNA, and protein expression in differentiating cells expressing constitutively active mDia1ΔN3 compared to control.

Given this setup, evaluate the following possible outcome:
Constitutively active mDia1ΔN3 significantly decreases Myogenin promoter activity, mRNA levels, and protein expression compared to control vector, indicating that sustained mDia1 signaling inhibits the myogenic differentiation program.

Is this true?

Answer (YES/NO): YES